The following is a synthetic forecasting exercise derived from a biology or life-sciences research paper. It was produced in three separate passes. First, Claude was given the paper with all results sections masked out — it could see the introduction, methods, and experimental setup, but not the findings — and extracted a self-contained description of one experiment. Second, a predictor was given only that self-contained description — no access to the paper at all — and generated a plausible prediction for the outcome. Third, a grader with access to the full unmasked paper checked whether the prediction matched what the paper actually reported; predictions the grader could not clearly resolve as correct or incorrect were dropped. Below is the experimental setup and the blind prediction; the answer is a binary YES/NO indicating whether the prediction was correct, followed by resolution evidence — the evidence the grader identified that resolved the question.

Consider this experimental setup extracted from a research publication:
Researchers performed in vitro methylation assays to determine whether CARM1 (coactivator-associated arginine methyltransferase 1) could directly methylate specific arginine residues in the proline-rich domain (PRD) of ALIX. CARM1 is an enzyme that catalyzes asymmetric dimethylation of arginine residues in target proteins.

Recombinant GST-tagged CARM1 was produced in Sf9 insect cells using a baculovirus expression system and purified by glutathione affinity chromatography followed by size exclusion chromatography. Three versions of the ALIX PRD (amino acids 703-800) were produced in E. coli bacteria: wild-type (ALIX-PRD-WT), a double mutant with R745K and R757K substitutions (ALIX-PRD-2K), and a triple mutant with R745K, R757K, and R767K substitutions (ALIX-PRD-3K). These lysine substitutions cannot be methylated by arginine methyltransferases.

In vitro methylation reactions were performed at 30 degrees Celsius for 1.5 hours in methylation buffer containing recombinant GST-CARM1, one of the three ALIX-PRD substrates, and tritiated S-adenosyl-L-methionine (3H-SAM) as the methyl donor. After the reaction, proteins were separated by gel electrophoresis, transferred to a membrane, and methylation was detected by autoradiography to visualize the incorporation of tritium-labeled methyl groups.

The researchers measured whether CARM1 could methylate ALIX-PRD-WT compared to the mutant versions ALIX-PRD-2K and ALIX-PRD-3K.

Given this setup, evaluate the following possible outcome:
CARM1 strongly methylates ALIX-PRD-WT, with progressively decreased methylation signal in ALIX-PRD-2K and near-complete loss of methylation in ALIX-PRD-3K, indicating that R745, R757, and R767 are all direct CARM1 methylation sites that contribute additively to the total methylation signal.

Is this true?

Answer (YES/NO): YES